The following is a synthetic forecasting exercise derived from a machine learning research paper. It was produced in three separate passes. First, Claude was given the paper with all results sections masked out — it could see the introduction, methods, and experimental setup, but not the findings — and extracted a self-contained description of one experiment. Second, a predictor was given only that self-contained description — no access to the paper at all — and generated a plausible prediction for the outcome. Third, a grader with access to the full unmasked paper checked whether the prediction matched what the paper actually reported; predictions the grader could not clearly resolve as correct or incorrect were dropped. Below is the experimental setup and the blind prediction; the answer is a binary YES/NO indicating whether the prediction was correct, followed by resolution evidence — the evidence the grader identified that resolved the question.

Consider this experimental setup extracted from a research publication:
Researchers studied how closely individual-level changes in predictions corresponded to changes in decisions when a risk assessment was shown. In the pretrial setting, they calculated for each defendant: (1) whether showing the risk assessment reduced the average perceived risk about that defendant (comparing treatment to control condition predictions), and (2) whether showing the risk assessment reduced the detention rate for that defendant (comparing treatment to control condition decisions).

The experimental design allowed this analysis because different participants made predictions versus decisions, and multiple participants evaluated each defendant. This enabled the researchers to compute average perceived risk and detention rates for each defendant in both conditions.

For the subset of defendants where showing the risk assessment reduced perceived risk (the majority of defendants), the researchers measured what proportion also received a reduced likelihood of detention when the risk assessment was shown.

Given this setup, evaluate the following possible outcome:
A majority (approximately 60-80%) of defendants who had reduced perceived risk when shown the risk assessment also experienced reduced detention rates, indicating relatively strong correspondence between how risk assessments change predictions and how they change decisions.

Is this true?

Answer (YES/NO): NO